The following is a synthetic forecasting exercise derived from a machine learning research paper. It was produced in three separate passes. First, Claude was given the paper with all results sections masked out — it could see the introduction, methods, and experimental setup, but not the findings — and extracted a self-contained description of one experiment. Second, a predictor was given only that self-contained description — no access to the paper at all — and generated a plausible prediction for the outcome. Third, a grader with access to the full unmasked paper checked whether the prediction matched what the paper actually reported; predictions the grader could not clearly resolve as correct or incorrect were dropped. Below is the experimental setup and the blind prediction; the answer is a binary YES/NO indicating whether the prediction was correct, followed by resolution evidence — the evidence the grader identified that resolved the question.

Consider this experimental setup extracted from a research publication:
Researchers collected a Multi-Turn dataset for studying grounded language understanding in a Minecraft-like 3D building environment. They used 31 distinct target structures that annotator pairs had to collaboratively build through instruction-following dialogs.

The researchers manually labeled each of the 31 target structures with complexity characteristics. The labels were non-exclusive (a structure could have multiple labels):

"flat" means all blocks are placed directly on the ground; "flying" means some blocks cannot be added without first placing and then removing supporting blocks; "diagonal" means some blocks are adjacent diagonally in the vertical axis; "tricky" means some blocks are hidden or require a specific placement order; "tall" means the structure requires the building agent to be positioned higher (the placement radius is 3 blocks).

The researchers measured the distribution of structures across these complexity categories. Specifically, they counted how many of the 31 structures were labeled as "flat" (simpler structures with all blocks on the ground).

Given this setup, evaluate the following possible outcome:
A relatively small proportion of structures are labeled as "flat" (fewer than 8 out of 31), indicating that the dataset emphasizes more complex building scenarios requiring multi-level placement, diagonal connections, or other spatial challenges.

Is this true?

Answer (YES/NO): YES